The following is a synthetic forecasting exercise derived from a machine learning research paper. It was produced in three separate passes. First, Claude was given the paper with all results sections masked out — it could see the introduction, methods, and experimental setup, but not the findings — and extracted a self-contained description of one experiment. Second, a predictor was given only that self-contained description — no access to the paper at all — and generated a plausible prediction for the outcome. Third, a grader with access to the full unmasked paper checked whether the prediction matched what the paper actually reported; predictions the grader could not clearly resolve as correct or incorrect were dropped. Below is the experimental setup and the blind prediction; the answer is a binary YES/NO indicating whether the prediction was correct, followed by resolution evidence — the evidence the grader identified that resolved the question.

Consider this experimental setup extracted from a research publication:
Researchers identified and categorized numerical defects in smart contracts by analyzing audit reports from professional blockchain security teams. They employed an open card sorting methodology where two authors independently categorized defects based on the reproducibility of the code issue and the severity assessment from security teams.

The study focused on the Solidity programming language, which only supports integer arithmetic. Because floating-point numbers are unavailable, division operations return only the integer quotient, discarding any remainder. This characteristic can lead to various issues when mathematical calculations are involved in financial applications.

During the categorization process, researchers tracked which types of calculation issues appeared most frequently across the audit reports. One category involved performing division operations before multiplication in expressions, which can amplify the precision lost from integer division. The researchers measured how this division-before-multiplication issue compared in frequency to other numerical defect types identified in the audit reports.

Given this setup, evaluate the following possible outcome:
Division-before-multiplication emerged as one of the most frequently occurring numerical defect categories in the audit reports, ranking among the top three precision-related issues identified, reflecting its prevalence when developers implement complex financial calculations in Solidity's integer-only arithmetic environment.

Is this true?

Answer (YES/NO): YES